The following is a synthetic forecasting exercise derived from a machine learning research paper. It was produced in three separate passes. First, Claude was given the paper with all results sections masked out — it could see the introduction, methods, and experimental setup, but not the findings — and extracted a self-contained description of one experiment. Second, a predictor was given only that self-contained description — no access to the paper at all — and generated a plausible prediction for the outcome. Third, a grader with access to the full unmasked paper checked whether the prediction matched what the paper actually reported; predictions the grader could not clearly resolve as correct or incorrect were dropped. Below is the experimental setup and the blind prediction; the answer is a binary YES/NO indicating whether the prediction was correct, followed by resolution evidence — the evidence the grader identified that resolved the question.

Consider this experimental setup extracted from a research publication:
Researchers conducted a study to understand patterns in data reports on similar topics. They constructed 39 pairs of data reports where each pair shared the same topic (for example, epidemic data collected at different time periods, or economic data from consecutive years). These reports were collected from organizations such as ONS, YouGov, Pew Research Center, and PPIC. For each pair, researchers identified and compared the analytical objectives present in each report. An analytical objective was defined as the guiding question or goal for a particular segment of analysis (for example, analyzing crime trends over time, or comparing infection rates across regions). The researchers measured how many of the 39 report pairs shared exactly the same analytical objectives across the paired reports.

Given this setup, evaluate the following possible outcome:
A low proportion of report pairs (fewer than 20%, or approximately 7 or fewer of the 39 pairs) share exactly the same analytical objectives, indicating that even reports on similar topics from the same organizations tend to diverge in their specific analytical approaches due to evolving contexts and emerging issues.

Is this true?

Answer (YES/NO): NO